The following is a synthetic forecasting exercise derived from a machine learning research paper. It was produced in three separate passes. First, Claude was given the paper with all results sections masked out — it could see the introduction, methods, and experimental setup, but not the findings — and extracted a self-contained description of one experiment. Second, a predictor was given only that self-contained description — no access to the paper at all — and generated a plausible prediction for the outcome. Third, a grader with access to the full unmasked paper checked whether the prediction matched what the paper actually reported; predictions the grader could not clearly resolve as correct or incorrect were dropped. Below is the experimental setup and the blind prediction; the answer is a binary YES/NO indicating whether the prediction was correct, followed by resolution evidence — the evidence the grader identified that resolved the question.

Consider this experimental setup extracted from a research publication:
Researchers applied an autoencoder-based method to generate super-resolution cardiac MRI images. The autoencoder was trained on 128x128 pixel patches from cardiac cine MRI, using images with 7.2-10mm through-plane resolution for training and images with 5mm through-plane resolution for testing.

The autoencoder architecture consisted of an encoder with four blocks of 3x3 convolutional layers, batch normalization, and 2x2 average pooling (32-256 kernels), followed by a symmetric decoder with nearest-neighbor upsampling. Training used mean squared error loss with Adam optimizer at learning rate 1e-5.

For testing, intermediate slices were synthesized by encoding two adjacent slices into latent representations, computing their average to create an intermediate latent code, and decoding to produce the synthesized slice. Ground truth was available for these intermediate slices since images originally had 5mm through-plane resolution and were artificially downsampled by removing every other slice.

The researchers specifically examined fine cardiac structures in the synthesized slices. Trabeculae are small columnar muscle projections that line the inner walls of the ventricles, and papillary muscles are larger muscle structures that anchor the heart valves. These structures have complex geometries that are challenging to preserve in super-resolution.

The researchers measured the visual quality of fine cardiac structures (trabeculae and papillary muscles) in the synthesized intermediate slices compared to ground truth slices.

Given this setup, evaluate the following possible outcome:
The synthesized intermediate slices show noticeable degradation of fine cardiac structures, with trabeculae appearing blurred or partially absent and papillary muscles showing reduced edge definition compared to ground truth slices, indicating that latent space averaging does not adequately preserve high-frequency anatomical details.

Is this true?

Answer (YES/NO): NO